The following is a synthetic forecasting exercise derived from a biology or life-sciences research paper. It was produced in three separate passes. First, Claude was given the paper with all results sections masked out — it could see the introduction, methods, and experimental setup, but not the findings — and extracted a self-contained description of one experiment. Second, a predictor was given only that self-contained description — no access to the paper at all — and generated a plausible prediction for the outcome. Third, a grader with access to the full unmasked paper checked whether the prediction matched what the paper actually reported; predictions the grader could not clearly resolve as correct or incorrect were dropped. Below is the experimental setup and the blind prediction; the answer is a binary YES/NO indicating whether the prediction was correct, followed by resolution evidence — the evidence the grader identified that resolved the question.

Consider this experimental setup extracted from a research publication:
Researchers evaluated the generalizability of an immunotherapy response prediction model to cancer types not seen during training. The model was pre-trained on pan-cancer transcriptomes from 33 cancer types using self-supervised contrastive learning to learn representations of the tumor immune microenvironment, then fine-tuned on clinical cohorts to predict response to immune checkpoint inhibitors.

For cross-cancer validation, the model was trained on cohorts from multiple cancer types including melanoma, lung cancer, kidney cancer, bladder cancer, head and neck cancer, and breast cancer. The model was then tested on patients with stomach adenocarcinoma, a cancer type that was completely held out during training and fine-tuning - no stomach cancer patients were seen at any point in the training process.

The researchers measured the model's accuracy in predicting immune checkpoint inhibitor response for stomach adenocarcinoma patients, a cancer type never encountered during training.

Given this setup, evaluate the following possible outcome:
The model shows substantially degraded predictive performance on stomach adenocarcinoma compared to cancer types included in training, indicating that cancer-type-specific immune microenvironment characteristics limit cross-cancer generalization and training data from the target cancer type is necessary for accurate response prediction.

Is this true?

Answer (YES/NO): NO